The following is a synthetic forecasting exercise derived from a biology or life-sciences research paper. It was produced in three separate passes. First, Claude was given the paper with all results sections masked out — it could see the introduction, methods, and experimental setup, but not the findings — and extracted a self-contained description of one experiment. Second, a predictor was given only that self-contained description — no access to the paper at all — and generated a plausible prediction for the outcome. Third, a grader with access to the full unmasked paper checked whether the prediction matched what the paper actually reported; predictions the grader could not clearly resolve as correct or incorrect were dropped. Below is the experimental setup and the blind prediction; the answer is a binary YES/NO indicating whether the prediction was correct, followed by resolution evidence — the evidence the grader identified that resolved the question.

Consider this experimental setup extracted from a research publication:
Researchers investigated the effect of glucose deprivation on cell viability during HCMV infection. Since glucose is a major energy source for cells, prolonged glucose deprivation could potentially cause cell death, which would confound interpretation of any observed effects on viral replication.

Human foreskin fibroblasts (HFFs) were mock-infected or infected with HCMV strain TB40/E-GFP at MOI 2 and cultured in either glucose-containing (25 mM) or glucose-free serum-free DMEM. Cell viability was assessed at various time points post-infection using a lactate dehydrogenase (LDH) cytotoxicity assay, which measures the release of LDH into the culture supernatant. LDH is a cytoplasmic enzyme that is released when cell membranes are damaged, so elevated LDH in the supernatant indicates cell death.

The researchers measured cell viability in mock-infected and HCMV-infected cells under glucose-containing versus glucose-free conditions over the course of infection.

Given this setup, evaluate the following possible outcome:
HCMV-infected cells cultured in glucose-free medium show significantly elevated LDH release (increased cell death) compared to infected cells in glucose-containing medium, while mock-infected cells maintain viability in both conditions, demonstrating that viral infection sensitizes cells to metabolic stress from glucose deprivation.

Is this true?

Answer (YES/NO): NO